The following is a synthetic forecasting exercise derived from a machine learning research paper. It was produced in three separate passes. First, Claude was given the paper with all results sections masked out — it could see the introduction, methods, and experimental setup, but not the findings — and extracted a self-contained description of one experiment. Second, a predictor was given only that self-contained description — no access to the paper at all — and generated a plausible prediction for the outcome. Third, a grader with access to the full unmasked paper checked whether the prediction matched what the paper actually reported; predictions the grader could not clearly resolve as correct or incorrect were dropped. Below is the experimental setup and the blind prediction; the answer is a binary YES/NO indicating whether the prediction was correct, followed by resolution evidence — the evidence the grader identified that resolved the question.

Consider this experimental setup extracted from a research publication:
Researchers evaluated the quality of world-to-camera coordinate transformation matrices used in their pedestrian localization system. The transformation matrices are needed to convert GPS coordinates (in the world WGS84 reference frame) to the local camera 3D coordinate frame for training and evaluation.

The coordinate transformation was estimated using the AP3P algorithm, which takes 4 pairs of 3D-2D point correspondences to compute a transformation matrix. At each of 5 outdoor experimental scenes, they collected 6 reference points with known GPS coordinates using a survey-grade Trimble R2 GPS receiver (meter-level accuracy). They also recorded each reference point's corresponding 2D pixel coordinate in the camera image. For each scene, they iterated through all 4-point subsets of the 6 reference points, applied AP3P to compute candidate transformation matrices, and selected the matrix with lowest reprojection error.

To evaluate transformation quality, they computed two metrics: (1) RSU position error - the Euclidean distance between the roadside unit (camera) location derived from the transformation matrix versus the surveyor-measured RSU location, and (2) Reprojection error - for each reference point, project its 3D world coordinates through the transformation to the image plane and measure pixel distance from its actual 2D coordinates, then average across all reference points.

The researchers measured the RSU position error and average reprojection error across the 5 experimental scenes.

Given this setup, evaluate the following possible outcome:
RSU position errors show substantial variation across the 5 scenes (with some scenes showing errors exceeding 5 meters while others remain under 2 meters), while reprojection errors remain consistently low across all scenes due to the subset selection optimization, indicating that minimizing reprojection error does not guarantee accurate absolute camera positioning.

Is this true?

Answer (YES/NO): NO